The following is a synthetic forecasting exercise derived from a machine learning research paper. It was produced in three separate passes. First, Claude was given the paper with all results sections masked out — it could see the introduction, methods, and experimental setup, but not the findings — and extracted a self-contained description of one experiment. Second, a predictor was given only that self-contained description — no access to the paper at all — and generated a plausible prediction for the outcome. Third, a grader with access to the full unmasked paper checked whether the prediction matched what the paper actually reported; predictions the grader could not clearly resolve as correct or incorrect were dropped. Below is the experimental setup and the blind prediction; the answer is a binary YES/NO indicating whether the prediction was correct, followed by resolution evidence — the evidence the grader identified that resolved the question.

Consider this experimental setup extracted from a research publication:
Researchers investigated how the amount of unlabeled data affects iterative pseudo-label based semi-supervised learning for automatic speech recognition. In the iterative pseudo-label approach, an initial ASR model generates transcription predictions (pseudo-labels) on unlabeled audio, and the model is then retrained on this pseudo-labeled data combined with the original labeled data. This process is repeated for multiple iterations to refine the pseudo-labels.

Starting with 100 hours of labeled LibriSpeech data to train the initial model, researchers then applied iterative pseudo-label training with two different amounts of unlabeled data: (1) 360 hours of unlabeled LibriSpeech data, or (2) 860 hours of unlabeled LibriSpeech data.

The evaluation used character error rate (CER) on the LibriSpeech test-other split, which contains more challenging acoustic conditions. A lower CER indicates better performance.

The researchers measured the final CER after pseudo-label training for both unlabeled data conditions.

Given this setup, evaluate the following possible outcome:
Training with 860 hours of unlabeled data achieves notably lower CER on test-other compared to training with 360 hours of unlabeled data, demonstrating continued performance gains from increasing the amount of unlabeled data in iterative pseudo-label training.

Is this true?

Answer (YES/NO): YES